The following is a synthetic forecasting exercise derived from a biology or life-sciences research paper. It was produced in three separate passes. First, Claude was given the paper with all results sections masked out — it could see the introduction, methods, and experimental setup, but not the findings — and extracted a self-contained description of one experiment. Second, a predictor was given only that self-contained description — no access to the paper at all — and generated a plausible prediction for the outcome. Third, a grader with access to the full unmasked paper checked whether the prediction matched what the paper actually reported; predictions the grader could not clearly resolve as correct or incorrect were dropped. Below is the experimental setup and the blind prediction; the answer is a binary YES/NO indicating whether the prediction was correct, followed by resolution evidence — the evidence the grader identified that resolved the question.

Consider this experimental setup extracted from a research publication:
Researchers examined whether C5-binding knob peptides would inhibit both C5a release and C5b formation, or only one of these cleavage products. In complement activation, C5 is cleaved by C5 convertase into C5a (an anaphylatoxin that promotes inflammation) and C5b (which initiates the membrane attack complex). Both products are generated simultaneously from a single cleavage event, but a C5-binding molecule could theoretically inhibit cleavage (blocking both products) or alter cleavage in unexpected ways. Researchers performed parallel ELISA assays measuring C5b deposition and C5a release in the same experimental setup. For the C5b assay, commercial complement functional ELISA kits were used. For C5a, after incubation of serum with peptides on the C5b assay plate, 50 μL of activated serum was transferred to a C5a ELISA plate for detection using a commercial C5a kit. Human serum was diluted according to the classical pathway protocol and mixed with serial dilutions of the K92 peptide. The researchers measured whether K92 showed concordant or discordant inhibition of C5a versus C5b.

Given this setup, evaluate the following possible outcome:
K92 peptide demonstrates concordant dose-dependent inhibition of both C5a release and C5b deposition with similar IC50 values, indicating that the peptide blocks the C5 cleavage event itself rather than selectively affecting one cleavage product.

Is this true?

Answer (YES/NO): NO